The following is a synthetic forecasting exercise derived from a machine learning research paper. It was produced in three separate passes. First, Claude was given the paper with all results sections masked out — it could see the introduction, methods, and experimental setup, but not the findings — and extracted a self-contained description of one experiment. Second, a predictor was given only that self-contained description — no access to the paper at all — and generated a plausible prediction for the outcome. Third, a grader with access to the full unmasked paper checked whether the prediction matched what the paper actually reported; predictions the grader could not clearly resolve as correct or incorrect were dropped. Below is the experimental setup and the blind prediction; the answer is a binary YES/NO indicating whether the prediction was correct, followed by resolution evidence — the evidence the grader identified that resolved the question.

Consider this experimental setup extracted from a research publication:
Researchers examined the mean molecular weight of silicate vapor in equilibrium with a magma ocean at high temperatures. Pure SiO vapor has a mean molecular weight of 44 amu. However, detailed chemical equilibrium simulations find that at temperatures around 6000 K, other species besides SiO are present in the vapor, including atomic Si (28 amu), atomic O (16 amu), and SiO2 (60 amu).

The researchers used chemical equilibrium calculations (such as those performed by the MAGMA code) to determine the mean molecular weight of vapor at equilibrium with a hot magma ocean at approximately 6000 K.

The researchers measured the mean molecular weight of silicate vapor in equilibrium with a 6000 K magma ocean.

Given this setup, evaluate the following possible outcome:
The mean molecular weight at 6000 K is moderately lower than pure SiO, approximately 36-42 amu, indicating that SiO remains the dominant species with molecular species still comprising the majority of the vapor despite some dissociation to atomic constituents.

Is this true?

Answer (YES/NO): YES